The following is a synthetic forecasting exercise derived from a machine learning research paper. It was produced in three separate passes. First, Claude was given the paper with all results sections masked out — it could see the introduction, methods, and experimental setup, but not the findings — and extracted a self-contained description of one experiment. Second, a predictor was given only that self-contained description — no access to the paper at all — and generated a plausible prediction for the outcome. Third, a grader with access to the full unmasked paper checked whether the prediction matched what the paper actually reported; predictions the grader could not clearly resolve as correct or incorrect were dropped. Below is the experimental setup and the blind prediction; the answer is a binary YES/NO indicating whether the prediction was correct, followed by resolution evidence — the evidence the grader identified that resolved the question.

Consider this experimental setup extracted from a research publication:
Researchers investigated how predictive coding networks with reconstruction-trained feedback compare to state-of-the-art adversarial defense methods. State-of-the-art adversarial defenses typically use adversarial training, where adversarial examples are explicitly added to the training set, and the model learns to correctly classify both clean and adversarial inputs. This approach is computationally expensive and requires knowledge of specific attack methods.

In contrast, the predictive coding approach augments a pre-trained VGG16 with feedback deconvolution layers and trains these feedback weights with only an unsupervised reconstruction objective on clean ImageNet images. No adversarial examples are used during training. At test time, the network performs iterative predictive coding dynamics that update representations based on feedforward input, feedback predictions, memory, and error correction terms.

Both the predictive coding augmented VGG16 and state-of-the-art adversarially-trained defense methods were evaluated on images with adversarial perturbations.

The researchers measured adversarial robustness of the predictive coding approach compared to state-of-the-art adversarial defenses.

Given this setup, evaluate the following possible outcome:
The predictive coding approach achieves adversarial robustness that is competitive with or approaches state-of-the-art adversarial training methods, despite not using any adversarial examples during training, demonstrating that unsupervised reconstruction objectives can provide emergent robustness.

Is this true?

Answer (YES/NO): NO